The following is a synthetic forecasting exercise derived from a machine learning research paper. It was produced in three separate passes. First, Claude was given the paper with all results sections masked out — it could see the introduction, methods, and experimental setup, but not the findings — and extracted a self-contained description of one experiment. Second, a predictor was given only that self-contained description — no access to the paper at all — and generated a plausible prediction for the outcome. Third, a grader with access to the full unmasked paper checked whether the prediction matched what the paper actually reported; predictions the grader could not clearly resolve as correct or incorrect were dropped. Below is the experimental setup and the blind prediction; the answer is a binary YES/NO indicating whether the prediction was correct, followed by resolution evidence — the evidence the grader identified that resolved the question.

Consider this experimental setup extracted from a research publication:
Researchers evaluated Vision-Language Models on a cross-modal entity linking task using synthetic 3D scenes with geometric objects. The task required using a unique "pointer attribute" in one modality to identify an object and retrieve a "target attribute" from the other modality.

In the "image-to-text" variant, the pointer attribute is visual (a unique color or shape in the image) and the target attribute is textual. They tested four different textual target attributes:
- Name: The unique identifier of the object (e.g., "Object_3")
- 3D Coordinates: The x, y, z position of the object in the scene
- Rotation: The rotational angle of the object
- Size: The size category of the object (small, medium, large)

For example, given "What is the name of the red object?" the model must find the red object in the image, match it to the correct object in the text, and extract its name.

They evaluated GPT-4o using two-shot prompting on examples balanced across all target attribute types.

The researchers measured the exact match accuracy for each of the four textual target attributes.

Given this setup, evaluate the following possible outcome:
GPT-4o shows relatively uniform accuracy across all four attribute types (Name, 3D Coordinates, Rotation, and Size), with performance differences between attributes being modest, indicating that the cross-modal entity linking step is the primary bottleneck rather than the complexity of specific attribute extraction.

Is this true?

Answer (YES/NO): NO